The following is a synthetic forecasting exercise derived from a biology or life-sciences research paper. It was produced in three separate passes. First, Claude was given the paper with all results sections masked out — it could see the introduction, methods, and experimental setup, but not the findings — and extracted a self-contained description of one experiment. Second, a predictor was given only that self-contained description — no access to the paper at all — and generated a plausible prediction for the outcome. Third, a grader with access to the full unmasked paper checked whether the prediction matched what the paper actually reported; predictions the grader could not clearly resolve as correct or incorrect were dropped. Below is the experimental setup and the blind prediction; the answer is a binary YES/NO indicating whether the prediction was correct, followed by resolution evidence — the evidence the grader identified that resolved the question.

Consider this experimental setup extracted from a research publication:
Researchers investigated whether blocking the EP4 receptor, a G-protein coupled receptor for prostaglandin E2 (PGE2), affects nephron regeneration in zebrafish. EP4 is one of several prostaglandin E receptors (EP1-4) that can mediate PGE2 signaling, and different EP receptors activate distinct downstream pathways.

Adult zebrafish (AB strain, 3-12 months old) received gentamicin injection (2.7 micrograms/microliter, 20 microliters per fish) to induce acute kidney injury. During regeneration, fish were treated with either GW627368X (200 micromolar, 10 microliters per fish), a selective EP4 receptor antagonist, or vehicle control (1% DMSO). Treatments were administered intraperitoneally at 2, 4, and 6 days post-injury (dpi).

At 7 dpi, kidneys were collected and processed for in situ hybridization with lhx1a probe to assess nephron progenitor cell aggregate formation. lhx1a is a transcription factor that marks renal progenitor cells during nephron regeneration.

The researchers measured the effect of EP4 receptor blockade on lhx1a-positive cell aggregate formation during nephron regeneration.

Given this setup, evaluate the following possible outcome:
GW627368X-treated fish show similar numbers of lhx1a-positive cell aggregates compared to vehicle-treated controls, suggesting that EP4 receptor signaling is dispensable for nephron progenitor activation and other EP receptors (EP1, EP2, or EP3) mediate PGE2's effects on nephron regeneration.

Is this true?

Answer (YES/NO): NO